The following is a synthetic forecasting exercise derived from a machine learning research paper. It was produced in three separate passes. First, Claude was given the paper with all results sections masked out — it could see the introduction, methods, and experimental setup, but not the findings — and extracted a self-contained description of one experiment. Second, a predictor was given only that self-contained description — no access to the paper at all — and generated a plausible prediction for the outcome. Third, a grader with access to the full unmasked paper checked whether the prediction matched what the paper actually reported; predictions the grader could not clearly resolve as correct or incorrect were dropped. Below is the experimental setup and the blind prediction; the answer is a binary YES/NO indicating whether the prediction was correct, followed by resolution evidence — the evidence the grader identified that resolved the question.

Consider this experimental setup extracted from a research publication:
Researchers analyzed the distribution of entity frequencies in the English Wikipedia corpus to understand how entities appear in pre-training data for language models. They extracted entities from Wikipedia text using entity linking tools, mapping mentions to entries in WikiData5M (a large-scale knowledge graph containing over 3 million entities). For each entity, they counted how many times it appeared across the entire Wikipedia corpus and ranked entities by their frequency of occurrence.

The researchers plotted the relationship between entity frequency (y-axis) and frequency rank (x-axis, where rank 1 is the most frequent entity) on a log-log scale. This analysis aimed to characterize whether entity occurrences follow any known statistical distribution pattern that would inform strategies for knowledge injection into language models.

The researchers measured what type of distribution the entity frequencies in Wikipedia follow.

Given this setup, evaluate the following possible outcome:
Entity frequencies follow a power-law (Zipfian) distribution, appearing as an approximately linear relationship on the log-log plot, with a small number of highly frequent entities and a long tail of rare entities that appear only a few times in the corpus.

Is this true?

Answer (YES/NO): YES